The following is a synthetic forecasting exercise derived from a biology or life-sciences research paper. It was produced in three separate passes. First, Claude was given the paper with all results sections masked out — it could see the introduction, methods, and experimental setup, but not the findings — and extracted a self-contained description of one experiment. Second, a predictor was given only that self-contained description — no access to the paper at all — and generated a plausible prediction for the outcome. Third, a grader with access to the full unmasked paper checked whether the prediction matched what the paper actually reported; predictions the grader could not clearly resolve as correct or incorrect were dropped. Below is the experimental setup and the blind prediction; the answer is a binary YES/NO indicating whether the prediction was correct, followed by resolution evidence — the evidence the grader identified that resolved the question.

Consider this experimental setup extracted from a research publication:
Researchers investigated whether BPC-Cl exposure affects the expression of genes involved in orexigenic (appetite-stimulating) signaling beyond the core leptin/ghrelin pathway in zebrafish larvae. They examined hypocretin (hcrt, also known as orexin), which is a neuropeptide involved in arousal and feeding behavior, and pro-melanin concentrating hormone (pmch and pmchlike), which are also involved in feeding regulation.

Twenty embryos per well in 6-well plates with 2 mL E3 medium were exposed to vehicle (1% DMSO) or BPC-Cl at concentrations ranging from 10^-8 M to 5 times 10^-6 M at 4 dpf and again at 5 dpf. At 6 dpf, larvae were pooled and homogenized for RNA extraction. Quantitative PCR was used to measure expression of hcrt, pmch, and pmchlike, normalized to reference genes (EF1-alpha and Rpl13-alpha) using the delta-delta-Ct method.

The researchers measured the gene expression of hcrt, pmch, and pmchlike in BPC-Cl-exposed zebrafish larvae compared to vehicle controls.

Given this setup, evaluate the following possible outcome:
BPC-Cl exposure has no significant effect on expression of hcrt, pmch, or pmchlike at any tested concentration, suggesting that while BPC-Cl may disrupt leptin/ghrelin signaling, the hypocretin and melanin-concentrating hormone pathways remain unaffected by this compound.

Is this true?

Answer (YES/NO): NO